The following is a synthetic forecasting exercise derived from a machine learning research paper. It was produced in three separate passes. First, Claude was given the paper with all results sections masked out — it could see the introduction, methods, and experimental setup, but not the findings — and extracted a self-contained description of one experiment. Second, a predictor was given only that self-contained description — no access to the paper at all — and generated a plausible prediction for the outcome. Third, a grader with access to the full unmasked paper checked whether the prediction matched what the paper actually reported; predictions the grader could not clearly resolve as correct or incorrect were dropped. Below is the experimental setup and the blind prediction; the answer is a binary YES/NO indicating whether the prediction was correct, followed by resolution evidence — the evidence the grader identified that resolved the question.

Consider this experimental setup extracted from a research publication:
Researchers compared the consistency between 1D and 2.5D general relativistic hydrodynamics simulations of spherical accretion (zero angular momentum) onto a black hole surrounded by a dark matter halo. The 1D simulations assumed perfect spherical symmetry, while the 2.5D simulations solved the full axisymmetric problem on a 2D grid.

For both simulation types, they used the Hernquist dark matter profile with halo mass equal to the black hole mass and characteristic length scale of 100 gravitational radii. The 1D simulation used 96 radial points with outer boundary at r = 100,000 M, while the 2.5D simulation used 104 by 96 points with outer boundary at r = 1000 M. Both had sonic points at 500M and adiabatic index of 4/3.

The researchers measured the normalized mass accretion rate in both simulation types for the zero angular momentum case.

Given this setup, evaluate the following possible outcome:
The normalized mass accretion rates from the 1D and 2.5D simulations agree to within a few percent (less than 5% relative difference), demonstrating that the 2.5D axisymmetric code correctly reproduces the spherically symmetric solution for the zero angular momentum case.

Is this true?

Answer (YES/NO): YES